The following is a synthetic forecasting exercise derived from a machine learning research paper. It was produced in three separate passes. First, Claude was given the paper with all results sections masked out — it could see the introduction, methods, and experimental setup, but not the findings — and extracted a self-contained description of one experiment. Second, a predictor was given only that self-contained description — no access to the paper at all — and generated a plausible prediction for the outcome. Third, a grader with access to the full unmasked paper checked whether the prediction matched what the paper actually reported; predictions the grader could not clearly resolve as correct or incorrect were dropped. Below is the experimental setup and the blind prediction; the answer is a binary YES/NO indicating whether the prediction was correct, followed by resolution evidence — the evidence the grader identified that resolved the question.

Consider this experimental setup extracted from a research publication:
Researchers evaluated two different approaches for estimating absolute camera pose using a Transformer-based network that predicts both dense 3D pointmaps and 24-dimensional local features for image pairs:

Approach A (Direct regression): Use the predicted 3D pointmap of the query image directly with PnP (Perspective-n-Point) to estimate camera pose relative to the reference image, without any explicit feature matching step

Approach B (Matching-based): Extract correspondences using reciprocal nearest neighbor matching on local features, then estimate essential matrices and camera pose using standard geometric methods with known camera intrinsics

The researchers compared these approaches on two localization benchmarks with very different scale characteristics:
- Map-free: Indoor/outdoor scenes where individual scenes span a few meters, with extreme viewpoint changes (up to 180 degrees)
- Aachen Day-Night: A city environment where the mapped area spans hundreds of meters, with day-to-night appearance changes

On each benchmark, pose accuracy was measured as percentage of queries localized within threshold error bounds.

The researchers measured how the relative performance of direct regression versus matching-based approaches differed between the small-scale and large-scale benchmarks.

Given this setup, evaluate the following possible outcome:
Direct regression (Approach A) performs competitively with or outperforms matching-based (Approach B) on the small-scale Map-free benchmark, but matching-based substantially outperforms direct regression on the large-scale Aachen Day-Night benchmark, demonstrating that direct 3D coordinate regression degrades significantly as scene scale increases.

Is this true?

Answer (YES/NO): YES